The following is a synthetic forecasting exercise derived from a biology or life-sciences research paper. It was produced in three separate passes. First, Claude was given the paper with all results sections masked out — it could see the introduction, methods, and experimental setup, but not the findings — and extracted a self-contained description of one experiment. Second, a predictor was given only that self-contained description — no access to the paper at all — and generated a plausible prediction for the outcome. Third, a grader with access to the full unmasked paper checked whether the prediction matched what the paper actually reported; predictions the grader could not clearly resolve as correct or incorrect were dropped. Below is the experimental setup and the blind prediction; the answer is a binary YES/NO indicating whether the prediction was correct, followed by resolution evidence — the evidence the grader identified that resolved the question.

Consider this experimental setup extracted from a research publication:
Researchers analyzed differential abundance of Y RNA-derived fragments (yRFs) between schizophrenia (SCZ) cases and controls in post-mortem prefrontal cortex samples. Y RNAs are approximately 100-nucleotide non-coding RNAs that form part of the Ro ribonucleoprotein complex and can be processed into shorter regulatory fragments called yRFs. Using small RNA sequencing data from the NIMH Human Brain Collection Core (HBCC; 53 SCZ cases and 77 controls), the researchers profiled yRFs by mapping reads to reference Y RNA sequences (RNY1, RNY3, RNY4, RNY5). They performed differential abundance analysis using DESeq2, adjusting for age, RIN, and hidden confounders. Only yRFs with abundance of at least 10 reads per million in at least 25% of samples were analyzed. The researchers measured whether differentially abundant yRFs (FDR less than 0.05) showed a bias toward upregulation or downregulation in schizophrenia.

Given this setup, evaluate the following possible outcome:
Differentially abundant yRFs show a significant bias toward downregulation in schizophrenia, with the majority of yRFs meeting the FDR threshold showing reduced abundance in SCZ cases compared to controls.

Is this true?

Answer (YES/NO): YES